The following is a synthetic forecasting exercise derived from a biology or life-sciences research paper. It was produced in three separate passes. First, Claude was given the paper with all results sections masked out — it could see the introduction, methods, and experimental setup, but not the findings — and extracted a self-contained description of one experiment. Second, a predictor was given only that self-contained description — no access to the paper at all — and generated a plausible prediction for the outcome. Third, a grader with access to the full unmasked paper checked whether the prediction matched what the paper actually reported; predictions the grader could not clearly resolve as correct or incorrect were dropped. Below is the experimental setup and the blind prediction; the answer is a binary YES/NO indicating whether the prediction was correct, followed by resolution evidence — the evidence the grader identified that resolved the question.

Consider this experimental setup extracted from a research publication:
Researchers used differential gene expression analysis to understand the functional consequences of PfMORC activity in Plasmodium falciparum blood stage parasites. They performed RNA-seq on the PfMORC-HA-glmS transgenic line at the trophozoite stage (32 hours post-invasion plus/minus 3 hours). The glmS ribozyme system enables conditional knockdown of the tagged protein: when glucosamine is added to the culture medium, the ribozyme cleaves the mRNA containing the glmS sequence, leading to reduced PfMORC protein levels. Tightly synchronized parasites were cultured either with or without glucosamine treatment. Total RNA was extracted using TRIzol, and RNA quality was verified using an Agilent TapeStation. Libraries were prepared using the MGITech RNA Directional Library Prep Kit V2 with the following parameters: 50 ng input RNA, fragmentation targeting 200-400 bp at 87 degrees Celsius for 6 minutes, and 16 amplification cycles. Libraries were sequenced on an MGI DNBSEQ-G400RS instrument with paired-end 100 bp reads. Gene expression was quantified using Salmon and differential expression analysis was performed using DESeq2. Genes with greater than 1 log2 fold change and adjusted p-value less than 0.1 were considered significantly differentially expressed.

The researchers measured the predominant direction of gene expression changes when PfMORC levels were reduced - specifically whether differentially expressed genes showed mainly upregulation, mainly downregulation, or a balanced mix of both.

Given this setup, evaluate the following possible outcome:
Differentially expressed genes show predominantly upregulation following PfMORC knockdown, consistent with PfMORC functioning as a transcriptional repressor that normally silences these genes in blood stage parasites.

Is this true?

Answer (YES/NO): NO